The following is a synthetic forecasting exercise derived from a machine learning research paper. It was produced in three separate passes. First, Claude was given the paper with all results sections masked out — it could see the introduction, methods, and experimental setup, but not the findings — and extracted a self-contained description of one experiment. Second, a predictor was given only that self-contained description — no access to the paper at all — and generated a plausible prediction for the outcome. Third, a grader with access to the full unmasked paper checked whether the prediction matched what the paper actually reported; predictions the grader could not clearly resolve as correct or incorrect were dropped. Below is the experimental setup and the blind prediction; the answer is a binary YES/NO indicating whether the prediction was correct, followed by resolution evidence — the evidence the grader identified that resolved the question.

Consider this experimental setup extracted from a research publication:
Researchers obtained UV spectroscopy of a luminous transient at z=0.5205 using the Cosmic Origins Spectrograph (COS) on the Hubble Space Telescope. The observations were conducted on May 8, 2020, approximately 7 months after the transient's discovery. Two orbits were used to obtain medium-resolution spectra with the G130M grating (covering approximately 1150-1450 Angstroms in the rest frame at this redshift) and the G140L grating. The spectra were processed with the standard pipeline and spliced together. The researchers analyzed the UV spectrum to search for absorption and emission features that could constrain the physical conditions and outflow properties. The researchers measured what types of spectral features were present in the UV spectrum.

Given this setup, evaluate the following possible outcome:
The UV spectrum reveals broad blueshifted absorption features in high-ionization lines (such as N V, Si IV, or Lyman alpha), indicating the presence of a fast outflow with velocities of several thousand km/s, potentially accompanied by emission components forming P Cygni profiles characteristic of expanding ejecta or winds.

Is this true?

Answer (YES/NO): NO